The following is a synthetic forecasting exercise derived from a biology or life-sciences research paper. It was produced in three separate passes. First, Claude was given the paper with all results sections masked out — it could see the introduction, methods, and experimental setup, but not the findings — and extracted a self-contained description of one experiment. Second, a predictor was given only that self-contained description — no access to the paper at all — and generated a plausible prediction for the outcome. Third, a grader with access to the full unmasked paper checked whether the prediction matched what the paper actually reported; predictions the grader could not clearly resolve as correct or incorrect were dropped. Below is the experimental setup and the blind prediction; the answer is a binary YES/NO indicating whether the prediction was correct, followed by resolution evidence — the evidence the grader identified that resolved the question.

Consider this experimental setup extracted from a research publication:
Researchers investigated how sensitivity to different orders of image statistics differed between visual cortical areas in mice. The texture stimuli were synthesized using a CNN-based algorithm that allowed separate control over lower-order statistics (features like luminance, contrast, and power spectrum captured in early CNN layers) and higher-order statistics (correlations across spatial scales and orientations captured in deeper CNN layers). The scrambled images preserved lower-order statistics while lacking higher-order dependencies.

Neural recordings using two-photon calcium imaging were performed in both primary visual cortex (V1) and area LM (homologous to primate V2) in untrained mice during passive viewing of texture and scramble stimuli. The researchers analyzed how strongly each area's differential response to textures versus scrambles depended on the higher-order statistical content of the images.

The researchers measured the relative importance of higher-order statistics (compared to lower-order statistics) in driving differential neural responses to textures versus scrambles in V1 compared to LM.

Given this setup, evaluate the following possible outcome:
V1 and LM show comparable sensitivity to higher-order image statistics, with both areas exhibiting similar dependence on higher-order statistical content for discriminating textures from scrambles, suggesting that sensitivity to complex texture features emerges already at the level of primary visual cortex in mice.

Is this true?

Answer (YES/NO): NO